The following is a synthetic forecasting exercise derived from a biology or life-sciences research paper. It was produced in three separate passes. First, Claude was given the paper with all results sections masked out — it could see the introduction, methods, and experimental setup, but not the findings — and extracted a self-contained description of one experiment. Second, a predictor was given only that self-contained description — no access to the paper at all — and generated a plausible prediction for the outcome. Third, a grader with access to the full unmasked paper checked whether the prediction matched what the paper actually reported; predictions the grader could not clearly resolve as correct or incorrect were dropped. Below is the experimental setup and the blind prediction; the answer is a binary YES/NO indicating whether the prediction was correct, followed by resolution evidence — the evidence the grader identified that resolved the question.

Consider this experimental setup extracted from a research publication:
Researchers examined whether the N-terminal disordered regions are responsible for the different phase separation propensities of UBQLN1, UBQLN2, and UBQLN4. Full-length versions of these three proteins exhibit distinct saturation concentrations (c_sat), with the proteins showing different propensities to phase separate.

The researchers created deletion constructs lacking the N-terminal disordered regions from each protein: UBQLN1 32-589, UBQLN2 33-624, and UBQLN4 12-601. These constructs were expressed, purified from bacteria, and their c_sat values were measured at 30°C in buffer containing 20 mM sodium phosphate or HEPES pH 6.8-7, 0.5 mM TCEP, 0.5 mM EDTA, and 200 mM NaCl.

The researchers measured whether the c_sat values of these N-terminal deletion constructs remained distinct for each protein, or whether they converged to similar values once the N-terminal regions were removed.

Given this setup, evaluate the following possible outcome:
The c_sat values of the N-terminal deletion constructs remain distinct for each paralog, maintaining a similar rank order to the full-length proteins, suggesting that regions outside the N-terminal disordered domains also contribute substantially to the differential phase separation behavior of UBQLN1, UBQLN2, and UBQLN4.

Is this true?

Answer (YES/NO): NO